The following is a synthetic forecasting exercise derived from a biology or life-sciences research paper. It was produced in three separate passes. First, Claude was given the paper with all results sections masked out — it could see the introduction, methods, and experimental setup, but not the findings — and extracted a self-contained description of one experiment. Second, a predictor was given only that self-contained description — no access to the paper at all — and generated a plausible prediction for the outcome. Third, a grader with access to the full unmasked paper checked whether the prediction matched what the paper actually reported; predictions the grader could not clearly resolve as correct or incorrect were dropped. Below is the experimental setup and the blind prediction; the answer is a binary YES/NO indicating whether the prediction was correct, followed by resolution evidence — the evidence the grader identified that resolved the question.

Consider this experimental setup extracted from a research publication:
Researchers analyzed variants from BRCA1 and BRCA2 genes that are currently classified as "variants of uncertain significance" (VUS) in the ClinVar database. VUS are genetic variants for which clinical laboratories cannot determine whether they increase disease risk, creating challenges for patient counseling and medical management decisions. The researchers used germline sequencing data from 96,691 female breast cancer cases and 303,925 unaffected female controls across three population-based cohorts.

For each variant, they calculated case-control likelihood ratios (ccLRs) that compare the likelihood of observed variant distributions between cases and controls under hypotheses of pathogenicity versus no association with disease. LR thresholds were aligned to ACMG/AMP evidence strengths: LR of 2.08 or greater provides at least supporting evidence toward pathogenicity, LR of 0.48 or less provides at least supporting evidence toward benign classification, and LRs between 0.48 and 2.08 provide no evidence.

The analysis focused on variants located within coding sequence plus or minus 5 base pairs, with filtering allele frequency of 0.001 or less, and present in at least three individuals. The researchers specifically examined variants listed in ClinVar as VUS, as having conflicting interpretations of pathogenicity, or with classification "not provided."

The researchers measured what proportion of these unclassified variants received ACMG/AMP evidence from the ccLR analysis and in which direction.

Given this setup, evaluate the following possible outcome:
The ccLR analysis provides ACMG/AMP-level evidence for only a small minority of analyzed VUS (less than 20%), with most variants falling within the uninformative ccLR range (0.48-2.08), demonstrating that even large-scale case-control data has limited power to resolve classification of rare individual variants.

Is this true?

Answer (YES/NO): NO